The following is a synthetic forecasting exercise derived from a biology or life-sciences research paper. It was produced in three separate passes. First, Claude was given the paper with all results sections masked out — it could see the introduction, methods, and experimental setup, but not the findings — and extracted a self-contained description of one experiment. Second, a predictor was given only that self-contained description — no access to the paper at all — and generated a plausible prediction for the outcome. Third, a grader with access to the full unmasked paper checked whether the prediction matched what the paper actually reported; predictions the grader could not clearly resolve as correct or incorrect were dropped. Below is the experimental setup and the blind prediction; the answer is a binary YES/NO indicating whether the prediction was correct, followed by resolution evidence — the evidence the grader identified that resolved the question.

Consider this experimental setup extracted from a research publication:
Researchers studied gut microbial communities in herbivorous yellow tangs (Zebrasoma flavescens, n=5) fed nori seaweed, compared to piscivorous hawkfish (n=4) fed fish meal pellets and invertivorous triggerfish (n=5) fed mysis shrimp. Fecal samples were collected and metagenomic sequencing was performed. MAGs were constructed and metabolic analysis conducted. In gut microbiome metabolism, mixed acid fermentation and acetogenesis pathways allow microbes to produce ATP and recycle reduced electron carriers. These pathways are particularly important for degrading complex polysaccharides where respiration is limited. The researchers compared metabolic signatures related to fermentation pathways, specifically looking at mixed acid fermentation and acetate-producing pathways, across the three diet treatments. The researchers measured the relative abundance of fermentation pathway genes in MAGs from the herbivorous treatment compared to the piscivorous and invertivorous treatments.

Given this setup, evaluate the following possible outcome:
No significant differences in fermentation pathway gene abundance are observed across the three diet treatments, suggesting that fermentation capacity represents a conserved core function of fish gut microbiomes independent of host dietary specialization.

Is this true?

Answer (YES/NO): NO